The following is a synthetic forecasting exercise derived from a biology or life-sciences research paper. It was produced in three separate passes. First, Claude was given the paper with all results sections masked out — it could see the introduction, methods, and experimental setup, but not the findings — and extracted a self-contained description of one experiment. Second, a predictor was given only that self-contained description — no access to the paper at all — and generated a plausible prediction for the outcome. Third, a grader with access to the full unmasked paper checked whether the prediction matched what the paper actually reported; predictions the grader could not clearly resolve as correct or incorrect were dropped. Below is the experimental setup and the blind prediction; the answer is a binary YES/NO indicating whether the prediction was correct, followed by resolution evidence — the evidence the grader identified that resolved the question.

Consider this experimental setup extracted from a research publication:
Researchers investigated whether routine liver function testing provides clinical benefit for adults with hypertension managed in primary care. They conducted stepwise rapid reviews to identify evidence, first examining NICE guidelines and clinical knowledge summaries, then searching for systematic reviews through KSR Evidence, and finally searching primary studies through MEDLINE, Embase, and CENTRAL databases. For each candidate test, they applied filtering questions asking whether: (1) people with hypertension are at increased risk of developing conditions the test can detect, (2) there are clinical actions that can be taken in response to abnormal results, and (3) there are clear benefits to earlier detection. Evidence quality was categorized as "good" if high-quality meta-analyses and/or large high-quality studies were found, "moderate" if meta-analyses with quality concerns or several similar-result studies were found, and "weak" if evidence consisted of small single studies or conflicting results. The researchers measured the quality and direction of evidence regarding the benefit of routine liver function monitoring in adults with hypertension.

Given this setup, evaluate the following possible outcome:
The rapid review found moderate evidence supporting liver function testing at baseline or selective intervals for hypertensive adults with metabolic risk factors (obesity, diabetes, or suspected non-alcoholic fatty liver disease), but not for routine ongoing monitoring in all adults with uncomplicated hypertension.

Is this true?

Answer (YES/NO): NO